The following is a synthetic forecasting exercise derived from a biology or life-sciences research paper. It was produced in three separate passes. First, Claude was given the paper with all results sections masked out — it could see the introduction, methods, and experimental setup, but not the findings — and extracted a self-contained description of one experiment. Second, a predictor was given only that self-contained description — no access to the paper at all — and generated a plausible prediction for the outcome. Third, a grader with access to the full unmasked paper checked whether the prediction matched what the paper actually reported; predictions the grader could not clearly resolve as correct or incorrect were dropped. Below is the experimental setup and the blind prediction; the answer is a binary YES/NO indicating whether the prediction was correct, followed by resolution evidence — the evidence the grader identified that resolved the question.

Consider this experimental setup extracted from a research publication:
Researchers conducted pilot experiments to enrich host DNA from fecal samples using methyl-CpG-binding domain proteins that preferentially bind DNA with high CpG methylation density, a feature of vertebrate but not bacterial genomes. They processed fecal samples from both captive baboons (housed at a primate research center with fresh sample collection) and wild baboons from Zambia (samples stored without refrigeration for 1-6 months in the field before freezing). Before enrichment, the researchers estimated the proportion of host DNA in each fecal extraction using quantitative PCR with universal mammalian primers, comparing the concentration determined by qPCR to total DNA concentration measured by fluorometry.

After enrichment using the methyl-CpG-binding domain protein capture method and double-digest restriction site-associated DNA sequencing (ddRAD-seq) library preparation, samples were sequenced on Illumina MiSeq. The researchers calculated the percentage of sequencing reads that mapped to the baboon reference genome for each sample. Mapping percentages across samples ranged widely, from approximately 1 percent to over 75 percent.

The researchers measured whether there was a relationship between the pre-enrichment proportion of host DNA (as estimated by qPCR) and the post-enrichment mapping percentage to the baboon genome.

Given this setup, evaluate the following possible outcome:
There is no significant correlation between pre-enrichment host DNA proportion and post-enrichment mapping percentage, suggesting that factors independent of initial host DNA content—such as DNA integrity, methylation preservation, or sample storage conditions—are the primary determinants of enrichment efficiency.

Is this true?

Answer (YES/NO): NO